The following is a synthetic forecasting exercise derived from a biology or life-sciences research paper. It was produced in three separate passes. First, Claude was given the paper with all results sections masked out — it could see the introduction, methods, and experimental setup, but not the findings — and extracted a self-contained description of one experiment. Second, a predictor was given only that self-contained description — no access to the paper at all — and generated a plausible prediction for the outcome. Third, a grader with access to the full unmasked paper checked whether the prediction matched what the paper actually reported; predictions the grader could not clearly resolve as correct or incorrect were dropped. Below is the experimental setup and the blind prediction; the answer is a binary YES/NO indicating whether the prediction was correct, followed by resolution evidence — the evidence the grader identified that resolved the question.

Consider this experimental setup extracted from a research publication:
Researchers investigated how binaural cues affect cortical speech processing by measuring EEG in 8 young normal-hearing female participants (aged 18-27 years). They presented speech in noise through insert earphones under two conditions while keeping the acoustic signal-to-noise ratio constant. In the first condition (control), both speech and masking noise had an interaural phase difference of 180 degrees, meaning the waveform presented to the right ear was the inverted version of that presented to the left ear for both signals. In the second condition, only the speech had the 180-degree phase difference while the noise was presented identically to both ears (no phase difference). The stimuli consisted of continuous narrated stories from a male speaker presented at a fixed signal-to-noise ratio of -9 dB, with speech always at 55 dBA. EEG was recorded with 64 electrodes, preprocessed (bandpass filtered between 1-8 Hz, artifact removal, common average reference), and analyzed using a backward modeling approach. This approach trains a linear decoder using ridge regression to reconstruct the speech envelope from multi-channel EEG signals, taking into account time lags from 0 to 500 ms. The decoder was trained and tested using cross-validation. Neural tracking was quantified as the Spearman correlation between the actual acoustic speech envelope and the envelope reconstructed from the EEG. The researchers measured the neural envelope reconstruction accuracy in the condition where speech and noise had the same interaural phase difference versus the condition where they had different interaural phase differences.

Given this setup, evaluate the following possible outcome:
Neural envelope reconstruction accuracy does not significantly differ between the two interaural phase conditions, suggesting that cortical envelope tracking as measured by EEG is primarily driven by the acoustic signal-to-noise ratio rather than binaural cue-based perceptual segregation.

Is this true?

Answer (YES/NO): NO